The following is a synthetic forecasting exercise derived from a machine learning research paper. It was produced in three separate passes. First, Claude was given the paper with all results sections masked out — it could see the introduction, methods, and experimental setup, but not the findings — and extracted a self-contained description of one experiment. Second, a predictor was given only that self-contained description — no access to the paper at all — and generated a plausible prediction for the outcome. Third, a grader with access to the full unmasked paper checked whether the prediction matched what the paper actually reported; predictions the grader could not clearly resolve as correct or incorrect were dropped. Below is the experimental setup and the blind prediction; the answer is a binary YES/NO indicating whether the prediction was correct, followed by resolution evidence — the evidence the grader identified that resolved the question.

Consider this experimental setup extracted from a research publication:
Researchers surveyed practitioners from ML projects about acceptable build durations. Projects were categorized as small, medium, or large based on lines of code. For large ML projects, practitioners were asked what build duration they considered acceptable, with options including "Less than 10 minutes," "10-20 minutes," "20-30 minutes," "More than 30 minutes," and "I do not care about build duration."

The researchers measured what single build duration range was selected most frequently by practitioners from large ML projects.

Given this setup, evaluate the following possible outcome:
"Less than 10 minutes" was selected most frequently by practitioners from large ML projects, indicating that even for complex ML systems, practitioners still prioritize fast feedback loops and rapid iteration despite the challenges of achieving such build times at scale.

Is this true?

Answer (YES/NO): NO